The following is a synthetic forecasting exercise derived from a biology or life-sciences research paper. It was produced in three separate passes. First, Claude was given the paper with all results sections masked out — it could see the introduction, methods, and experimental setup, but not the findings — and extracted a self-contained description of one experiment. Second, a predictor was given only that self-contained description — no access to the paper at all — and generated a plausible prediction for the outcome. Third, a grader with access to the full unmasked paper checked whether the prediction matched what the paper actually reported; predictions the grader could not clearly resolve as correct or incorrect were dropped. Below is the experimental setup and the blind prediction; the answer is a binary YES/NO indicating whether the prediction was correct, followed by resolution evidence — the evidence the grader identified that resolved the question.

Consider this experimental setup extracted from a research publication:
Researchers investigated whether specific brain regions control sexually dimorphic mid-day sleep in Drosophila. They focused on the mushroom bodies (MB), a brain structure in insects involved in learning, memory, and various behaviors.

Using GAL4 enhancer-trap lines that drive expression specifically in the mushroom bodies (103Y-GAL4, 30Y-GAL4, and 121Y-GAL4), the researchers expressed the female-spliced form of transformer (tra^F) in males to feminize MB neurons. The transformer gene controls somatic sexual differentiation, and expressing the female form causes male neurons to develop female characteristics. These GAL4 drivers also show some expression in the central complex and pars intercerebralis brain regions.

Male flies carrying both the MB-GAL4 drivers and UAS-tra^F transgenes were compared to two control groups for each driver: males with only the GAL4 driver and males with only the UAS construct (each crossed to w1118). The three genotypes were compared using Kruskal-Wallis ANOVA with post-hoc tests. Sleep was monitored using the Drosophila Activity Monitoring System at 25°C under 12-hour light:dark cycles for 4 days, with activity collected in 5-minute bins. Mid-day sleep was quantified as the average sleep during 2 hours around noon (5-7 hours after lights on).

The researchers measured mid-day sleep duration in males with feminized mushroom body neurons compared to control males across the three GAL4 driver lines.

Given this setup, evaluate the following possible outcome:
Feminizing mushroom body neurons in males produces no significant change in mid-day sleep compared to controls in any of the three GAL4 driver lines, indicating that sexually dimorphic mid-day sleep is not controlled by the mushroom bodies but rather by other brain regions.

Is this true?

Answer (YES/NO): NO